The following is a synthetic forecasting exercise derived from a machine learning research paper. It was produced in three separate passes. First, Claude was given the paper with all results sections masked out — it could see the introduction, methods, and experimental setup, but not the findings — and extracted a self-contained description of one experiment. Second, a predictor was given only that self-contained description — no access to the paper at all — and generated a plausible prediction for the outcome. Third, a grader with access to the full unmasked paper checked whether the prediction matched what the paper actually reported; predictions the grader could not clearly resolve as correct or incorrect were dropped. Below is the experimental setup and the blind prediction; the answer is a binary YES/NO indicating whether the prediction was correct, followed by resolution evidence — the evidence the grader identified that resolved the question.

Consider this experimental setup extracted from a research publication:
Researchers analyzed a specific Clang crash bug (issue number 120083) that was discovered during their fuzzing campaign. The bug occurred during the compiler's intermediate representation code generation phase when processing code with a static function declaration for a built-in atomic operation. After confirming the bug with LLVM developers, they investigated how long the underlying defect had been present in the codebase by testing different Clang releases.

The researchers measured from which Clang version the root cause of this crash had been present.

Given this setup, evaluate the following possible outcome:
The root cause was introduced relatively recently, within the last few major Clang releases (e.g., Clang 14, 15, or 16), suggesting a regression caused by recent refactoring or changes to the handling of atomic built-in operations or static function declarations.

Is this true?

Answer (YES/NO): NO